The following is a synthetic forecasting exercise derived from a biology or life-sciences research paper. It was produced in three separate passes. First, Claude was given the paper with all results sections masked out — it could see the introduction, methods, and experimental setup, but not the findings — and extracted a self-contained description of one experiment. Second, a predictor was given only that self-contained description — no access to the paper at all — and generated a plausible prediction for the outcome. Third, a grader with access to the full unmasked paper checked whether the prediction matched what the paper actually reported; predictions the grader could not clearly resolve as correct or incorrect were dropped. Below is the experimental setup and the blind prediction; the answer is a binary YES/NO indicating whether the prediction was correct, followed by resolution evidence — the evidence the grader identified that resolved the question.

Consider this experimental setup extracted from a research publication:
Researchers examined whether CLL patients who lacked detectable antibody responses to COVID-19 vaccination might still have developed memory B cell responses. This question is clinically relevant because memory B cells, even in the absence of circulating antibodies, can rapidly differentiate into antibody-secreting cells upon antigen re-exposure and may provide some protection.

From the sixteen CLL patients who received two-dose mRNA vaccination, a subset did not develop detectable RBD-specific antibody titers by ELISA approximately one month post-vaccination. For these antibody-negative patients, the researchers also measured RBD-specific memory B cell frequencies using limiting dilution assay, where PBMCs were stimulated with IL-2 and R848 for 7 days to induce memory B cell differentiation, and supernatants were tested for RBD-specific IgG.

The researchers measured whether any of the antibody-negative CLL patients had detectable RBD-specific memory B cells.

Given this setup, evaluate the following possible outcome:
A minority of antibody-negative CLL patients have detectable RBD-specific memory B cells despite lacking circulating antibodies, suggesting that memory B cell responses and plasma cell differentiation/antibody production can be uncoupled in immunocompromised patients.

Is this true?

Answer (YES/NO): NO